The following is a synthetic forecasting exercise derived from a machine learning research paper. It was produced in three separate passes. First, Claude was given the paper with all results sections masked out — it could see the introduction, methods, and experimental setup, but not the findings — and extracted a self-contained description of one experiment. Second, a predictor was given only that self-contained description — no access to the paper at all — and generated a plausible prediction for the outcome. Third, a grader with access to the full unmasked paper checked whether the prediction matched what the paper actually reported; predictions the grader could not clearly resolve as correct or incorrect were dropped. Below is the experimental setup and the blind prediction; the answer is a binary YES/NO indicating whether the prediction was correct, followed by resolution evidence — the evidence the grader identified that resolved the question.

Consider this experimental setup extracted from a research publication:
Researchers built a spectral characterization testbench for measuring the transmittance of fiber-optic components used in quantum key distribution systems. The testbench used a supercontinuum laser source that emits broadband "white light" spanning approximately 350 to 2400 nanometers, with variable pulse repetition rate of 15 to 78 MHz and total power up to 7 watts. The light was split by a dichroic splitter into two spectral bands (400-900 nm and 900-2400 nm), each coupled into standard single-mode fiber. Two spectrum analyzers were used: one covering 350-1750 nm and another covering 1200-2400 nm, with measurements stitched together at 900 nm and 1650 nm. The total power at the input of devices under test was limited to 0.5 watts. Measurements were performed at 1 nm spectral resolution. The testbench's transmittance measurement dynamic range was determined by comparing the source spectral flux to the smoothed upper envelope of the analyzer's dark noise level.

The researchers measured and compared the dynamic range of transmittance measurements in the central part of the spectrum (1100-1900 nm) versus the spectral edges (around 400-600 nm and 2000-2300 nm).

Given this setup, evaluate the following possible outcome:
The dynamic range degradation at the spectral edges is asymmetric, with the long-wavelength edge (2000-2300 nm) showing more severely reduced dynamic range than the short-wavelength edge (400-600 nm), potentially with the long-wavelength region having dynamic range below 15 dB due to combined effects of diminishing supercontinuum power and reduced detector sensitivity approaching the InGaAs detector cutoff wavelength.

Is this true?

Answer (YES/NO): NO